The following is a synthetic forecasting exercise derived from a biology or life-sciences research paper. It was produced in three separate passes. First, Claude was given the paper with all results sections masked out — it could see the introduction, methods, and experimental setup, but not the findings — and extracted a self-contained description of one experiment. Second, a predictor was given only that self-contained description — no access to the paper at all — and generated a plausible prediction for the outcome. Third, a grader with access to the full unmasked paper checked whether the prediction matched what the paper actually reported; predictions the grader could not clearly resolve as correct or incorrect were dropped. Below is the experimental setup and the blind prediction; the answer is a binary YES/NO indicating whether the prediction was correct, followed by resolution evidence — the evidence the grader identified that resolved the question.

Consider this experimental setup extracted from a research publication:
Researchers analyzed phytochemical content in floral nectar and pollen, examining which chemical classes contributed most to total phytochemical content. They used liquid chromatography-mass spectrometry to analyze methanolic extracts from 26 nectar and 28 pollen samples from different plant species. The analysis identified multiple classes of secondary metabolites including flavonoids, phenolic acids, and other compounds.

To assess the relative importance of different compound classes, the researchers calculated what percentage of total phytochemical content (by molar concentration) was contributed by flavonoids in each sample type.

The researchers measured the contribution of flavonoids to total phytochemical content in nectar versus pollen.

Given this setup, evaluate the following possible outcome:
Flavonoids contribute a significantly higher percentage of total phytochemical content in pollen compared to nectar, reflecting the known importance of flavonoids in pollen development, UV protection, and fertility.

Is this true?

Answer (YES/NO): YES